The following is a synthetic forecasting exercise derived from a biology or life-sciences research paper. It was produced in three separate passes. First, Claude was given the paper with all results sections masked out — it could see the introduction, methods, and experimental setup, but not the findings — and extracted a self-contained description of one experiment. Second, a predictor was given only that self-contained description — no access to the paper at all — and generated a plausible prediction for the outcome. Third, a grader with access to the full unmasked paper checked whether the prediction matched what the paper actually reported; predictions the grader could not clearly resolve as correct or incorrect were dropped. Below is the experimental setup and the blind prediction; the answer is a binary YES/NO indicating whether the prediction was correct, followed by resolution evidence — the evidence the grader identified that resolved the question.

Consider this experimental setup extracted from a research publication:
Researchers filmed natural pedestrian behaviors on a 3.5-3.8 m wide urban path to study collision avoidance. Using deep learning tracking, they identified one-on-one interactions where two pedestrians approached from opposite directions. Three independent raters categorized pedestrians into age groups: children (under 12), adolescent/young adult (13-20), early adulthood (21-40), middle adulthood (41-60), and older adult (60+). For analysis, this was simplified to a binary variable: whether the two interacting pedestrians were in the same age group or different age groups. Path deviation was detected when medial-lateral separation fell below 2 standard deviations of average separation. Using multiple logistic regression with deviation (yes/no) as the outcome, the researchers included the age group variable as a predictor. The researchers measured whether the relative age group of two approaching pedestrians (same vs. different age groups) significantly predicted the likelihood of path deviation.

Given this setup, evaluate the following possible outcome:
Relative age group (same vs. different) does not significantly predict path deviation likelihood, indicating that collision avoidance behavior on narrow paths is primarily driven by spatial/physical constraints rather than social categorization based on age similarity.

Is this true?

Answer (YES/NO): YES